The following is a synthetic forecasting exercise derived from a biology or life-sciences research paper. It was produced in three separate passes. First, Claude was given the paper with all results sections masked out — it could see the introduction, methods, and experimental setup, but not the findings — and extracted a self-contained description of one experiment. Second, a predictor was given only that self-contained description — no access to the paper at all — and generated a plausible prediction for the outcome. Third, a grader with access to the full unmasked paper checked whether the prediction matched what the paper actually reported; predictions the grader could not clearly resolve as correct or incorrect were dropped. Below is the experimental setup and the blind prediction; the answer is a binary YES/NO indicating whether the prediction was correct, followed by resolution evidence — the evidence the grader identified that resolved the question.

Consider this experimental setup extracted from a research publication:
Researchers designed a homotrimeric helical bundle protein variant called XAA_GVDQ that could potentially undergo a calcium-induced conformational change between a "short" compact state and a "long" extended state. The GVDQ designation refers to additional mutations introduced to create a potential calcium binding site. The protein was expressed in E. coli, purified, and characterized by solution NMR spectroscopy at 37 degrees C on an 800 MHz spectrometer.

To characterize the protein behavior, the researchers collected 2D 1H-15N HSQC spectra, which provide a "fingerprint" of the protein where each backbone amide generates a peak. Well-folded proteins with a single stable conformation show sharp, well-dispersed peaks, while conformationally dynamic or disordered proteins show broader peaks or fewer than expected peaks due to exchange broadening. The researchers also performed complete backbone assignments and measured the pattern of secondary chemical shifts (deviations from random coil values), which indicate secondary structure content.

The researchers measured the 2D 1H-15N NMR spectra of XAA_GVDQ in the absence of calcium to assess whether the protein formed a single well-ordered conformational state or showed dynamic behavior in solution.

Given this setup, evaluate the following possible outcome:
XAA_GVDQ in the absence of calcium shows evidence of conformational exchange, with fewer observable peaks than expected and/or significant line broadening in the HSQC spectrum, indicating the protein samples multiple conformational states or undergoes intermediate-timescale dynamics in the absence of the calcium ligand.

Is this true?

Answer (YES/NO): NO